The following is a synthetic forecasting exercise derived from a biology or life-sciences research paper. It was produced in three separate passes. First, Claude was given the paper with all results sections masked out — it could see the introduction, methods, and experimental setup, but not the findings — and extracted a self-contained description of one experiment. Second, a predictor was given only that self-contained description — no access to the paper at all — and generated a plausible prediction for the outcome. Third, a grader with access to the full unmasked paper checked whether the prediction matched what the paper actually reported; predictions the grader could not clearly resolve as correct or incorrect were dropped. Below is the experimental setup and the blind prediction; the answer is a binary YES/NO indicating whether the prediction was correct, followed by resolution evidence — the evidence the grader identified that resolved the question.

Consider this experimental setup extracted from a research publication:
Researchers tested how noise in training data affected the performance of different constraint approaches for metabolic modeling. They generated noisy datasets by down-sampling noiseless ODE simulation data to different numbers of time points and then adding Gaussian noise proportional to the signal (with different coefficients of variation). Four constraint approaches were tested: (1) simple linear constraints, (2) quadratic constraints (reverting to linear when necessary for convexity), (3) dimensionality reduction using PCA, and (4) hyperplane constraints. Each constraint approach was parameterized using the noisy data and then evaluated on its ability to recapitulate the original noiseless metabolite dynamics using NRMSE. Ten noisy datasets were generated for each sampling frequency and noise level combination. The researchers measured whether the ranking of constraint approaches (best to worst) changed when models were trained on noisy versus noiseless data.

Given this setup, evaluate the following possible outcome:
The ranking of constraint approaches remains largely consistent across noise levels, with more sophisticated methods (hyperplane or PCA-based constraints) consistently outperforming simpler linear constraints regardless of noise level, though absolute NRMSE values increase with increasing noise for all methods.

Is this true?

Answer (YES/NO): NO